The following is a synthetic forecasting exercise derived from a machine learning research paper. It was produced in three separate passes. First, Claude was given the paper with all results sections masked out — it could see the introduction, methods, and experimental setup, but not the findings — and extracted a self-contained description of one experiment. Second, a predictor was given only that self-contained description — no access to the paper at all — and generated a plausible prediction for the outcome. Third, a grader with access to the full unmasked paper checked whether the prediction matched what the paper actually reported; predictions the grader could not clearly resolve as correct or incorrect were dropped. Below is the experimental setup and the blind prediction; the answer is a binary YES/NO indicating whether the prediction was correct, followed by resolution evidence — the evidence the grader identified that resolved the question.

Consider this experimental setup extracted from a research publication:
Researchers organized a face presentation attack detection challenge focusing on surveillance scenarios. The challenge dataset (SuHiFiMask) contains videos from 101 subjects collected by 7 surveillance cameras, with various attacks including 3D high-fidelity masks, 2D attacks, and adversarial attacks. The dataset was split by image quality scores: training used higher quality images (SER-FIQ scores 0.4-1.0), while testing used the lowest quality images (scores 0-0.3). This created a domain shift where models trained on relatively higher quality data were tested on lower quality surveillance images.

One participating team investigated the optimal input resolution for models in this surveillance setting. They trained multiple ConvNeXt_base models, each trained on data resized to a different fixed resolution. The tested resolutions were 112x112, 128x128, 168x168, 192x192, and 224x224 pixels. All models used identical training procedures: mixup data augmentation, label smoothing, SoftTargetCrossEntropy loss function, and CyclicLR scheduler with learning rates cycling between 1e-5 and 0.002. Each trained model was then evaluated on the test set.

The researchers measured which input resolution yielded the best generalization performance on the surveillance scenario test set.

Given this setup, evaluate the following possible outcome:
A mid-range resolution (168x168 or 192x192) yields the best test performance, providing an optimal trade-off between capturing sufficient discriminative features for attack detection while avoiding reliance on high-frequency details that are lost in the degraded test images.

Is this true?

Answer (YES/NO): NO